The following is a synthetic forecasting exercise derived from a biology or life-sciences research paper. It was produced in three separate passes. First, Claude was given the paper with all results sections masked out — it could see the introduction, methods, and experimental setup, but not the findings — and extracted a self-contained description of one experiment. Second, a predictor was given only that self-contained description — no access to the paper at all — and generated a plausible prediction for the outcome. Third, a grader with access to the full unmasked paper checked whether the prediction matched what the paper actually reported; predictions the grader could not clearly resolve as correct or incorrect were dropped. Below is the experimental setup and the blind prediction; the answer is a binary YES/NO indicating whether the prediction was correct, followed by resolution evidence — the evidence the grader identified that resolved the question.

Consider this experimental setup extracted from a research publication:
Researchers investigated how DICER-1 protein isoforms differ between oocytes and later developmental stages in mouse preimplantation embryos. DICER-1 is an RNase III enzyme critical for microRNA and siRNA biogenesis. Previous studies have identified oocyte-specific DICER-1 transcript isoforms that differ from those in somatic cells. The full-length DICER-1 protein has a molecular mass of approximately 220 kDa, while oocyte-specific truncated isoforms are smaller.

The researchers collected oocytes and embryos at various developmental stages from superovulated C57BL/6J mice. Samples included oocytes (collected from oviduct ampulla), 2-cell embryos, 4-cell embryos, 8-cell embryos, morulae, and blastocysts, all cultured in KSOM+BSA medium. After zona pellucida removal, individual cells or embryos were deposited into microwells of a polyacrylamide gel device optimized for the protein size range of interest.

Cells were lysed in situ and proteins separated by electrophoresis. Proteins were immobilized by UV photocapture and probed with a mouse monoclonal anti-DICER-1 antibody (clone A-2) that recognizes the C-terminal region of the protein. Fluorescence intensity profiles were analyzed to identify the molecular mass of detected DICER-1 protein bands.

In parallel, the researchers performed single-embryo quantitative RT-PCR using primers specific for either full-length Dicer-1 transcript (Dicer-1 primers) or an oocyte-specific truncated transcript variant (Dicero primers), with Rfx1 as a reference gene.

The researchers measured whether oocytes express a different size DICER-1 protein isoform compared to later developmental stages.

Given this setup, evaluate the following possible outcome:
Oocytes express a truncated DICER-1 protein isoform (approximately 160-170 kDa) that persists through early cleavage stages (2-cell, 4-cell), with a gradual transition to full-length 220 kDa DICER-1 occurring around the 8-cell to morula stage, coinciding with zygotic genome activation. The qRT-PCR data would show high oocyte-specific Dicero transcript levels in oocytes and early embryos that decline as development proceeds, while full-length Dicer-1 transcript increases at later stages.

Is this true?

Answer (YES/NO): NO